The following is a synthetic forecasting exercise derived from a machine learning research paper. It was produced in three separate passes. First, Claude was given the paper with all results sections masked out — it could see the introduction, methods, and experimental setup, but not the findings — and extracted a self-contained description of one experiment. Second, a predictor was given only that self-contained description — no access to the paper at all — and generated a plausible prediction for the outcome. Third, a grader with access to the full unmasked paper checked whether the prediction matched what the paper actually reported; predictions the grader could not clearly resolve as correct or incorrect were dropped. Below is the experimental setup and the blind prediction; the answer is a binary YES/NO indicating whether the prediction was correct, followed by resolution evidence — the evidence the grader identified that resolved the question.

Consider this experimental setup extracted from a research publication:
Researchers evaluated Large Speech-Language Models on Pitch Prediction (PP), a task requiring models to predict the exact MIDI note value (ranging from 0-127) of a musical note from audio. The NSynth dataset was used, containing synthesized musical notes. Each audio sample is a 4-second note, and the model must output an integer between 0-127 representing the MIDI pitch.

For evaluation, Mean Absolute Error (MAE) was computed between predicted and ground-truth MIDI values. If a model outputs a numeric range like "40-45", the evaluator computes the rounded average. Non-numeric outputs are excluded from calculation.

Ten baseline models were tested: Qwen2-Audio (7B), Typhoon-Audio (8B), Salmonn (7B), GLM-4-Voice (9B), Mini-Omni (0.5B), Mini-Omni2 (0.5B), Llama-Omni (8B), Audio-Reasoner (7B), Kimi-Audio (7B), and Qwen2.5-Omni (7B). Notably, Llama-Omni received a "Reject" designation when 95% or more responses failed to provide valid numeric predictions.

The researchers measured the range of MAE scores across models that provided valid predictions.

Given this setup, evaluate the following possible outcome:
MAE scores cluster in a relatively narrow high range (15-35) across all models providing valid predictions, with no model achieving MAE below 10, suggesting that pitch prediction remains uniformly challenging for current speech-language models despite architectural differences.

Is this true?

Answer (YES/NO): NO